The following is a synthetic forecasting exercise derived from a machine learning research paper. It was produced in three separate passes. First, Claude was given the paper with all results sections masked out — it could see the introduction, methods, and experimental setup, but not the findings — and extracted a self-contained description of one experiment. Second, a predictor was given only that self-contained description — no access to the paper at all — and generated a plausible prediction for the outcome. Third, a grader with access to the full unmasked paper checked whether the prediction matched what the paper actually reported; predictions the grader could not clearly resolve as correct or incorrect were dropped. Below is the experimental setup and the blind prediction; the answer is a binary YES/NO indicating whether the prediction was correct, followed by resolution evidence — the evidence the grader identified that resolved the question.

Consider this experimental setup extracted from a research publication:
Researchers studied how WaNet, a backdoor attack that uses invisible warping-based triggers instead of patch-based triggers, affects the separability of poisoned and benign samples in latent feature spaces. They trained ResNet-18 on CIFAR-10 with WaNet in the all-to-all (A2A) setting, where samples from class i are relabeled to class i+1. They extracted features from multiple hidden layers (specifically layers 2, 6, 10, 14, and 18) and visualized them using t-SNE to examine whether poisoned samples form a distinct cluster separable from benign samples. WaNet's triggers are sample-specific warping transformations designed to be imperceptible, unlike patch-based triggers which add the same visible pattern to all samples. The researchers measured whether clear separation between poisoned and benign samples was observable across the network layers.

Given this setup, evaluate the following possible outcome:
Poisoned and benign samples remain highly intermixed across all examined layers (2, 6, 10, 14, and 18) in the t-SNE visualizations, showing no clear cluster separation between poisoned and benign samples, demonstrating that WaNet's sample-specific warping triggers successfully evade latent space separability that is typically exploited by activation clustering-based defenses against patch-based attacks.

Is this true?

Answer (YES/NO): NO